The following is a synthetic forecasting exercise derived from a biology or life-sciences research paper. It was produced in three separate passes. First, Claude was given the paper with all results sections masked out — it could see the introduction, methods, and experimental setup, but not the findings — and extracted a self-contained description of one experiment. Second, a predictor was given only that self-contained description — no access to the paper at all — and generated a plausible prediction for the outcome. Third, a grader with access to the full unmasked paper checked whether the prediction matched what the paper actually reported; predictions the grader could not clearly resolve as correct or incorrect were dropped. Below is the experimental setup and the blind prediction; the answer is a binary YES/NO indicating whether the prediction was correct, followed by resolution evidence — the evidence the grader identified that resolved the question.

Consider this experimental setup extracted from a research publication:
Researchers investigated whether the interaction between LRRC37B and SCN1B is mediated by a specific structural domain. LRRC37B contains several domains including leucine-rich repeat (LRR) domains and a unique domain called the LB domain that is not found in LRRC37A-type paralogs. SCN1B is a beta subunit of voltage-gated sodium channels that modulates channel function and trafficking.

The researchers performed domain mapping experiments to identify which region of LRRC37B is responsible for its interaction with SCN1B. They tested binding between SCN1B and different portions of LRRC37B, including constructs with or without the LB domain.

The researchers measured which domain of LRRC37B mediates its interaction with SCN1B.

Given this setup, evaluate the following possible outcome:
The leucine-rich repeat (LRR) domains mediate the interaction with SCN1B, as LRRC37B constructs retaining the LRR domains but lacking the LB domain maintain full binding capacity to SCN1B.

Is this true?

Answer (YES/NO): NO